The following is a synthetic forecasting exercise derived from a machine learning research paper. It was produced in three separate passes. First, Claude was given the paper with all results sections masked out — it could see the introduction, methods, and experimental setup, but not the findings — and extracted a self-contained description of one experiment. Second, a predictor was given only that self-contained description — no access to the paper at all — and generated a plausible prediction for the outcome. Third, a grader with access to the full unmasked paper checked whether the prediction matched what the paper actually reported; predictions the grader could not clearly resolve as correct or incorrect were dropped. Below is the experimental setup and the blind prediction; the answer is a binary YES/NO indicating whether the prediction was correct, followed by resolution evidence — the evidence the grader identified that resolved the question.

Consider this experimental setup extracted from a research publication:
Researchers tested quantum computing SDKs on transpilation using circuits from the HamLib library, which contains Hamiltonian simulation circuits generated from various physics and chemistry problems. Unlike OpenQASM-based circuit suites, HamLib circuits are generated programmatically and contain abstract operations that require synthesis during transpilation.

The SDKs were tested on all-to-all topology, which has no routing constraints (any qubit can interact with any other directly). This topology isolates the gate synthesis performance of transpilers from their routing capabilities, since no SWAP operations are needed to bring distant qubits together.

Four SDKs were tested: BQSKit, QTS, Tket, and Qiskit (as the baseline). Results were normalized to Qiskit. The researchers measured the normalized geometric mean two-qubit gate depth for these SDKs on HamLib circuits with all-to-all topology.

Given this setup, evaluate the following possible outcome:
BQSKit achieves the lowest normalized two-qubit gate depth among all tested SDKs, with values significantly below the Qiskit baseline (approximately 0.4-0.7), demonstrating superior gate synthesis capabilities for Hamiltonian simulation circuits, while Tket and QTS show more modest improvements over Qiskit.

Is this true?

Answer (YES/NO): NO